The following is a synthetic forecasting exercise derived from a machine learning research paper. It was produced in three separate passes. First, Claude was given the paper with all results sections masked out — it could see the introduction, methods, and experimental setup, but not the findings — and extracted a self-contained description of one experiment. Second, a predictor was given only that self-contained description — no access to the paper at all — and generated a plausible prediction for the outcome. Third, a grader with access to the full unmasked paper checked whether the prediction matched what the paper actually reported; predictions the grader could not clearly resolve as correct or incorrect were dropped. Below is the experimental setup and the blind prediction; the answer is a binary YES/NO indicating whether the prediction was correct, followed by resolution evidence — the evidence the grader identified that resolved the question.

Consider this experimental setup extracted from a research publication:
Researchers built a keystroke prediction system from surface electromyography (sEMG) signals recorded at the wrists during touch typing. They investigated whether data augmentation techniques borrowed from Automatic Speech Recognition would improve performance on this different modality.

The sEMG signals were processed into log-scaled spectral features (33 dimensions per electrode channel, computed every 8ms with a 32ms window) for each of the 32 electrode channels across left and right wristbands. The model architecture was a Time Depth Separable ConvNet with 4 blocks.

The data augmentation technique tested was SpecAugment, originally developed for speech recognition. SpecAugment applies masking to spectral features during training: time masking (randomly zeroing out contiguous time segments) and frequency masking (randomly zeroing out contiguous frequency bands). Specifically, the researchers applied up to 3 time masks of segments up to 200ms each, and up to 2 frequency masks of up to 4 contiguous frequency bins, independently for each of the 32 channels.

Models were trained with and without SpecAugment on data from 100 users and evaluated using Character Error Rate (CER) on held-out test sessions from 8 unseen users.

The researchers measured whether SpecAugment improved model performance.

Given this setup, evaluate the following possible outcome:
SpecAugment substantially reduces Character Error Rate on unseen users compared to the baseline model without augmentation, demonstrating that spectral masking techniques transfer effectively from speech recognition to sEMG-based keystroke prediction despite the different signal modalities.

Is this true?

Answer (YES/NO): NO